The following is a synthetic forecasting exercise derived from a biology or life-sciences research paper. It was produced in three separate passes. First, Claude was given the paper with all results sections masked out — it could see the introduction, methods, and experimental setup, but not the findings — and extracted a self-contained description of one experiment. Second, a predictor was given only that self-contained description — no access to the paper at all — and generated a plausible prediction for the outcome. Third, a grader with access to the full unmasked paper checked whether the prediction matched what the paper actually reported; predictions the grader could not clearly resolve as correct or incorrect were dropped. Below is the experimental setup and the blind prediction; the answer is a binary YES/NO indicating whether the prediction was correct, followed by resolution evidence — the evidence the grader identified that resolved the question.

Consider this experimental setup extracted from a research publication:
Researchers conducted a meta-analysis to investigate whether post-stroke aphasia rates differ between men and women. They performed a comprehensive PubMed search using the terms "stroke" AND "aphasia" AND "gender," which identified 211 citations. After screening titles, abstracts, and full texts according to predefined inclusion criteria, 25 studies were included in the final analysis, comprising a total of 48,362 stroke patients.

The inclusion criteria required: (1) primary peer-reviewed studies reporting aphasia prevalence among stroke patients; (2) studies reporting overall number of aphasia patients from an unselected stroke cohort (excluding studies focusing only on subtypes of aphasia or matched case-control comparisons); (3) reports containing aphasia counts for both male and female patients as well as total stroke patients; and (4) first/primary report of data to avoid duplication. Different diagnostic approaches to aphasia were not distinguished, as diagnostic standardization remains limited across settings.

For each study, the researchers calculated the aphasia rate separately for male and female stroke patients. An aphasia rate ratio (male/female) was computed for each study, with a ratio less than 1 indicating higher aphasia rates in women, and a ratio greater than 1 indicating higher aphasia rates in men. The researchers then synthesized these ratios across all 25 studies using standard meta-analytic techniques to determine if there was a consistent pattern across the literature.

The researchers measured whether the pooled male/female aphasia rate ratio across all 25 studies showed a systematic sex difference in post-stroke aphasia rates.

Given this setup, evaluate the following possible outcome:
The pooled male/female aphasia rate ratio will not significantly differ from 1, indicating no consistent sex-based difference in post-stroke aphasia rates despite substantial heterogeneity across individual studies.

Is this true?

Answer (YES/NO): NO